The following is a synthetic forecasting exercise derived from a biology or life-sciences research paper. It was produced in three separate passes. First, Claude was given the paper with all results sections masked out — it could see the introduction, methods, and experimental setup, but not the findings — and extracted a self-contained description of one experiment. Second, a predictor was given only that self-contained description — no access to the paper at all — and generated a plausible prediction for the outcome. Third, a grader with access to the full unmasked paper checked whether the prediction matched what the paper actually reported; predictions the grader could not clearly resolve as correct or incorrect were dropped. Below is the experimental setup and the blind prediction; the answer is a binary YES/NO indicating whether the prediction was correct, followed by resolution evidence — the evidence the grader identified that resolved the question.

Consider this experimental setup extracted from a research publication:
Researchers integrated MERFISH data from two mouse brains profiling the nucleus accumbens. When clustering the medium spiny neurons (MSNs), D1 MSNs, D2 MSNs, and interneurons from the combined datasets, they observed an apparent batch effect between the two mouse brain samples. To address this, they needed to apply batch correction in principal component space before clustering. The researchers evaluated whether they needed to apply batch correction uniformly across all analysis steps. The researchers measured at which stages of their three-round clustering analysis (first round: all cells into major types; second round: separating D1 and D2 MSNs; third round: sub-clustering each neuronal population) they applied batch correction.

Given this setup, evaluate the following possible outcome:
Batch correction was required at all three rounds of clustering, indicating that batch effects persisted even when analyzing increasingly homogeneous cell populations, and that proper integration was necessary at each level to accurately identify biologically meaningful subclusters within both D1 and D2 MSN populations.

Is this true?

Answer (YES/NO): NO